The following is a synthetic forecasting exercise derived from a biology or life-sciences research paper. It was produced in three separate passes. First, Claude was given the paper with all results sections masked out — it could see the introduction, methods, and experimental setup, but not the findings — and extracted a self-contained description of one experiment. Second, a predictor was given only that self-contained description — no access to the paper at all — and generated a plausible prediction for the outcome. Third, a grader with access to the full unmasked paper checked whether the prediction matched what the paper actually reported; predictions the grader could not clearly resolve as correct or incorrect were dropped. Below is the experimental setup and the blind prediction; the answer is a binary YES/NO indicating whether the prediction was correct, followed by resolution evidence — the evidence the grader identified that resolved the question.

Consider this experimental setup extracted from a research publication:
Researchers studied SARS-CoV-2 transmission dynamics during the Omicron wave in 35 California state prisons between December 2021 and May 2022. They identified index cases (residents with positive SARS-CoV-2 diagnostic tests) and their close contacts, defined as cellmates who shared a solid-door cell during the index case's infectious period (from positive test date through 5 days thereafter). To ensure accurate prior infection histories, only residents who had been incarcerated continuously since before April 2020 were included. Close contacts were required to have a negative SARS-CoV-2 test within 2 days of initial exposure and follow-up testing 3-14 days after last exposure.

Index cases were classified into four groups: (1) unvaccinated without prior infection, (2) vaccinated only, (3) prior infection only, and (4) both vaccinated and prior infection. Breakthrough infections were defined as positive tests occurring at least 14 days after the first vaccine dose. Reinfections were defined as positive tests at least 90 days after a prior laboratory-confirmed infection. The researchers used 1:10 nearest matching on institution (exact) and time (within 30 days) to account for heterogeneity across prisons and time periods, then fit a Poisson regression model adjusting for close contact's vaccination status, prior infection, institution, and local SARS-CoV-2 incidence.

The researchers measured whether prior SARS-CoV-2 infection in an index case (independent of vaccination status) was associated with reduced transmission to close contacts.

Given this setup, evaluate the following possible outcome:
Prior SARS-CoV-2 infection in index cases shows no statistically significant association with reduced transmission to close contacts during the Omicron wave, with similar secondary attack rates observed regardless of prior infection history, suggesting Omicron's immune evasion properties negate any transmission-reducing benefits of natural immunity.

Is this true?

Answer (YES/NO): NO